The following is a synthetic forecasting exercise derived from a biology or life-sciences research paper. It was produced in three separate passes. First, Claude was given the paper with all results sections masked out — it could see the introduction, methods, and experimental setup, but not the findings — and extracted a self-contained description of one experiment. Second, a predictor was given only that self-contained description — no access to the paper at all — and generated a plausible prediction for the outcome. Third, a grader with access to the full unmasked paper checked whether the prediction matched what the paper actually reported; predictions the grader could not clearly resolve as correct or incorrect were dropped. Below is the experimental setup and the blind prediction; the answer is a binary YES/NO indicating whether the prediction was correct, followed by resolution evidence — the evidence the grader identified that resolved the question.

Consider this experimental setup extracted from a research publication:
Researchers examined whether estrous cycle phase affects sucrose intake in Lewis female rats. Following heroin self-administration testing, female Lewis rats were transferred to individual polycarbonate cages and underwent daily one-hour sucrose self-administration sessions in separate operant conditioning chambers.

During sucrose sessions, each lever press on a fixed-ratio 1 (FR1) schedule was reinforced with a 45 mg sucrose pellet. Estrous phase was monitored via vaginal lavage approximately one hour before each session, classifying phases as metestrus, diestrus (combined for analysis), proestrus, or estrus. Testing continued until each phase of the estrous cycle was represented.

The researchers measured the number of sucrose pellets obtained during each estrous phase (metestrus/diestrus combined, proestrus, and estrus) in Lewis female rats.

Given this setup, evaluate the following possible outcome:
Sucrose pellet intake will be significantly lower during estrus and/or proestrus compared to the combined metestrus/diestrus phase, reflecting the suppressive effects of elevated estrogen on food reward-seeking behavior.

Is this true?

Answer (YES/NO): NO